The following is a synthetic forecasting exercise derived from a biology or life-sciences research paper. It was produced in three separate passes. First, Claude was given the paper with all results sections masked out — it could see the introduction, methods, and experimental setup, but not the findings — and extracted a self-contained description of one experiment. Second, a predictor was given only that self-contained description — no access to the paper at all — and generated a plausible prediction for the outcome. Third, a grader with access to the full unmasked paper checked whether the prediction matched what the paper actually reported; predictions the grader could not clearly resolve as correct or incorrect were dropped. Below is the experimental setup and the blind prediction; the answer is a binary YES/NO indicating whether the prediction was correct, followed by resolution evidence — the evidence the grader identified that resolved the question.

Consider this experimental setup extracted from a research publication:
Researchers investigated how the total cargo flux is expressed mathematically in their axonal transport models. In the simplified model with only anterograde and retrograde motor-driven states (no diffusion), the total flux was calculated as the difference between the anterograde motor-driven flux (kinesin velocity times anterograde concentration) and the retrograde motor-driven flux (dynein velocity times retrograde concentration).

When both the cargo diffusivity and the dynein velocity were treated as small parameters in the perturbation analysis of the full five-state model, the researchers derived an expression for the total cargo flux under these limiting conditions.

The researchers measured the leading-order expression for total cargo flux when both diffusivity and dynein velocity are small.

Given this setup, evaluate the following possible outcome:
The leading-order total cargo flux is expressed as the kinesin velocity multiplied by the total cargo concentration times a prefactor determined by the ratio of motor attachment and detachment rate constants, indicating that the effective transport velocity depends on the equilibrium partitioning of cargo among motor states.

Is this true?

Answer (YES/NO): NO